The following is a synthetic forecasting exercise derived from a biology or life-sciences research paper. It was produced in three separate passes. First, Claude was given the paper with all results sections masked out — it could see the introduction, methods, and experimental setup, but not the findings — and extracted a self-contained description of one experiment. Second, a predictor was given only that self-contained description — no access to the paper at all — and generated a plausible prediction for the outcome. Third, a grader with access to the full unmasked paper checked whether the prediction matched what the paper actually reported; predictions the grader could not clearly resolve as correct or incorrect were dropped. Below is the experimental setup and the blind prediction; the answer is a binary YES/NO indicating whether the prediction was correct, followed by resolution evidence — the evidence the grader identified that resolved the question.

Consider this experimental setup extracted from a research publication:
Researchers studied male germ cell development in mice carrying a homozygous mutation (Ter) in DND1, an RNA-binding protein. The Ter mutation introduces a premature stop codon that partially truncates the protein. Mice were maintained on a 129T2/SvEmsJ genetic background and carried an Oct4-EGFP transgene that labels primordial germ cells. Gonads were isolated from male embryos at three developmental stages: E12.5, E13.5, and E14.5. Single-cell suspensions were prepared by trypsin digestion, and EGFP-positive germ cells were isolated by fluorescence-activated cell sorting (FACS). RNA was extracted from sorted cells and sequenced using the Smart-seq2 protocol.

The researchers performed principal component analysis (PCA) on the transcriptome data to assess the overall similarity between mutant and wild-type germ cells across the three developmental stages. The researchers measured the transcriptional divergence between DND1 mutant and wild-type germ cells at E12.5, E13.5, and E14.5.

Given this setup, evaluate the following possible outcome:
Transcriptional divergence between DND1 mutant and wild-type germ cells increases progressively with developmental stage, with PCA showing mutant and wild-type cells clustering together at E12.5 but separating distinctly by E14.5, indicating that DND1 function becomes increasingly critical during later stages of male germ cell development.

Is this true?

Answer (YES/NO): YES